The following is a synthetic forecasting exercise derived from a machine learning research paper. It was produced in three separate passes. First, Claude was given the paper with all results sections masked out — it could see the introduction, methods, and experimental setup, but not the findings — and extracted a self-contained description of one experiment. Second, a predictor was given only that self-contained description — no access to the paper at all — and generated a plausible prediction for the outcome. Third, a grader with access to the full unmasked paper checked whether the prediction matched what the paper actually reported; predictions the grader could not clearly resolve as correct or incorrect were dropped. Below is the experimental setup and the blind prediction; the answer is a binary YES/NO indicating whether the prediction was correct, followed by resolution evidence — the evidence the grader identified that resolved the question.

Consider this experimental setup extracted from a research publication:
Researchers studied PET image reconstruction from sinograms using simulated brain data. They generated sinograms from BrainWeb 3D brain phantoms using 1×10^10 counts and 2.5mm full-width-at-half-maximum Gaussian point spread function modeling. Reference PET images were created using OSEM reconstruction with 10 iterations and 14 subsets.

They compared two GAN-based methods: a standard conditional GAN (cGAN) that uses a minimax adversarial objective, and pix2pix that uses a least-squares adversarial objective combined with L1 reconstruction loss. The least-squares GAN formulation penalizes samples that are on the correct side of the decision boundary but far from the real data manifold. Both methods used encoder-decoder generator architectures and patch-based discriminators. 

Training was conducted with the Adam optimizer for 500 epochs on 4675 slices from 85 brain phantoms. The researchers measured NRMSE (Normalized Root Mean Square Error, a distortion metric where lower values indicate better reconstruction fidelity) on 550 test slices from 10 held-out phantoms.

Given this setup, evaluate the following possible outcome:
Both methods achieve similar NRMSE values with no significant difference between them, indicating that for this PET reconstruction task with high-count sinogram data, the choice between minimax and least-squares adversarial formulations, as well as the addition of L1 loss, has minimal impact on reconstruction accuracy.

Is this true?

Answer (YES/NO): YES